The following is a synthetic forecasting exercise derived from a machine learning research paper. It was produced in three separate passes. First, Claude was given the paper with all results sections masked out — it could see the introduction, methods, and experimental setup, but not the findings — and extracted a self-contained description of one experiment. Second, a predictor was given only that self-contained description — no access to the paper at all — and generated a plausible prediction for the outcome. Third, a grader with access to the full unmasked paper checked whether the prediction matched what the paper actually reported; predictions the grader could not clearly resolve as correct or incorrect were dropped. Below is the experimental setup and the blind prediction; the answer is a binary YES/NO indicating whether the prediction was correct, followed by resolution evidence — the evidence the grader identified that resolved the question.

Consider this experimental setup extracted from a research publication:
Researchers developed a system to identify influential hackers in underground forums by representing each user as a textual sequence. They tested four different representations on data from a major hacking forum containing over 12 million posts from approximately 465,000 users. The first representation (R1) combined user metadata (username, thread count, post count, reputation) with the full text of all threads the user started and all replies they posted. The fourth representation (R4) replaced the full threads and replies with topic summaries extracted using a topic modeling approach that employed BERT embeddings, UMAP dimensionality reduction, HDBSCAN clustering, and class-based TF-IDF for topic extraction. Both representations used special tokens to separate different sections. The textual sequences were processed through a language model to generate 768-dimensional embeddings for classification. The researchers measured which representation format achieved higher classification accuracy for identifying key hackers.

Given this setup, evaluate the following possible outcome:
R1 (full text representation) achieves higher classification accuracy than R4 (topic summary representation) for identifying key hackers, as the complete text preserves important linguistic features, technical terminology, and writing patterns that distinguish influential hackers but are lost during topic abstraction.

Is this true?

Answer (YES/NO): YES